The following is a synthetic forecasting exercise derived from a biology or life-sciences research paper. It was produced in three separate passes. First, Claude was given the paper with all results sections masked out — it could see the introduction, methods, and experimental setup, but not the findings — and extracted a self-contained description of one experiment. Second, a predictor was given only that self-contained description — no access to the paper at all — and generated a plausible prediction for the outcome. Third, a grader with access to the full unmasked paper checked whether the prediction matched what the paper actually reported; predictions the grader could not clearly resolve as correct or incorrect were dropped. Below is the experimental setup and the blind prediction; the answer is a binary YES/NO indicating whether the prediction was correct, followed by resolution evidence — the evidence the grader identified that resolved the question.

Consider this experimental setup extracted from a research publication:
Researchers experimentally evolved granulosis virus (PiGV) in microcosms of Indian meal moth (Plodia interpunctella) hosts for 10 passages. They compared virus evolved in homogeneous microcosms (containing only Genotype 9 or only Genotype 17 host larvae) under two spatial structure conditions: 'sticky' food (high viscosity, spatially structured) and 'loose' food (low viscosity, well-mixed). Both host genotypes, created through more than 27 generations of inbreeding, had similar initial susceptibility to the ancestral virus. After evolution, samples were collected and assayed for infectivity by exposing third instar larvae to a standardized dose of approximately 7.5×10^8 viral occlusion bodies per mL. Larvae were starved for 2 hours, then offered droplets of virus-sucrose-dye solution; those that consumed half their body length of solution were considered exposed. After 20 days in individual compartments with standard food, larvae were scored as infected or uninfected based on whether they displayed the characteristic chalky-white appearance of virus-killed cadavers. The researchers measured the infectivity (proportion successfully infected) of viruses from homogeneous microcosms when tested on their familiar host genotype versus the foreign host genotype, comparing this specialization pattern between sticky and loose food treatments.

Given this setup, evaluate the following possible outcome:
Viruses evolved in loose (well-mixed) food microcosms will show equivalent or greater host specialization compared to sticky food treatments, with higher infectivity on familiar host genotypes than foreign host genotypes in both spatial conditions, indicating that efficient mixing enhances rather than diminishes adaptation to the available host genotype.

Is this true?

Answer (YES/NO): NO